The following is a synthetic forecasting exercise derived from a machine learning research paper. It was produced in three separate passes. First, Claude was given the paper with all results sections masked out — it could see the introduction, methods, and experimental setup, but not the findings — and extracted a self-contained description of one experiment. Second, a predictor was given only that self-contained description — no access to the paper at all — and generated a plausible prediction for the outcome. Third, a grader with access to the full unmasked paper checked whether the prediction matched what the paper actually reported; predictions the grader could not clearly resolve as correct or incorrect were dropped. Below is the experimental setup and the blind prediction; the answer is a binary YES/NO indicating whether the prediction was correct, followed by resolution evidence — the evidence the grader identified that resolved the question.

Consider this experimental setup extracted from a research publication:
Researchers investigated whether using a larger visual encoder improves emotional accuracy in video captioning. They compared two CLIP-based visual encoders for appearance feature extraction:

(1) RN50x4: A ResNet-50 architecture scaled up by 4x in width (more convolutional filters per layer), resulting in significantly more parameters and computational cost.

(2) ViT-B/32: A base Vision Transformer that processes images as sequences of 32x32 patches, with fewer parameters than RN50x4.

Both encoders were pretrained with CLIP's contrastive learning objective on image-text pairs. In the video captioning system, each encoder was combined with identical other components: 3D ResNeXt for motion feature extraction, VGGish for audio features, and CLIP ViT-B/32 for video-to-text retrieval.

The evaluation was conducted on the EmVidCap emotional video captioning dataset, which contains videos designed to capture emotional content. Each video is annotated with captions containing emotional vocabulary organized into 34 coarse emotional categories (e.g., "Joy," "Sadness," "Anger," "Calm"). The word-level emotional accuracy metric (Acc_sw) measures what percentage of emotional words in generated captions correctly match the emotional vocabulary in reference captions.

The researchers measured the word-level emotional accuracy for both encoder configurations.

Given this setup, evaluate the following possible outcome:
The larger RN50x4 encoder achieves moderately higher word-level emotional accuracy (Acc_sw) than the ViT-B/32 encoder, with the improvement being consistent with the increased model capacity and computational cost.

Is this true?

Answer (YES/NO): NO